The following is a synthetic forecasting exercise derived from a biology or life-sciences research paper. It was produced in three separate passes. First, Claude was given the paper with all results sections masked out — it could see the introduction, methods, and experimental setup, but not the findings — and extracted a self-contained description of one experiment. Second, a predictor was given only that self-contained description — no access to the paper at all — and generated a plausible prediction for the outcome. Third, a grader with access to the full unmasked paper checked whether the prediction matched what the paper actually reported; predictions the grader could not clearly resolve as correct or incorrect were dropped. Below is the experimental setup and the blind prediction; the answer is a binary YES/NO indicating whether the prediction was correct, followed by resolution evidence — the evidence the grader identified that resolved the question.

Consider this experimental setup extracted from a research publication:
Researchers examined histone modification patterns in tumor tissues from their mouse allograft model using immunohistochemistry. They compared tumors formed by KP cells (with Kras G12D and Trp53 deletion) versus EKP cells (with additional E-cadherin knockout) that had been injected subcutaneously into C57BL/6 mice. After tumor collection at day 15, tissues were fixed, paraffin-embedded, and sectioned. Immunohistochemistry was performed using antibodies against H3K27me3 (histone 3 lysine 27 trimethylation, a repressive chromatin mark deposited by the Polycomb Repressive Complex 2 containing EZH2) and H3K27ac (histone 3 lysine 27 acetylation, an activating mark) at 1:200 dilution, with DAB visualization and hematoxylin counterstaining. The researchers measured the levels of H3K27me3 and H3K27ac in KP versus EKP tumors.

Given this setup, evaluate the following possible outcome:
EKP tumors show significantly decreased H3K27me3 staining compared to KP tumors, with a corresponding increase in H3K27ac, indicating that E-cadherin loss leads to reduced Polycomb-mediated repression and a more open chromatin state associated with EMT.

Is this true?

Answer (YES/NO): NO